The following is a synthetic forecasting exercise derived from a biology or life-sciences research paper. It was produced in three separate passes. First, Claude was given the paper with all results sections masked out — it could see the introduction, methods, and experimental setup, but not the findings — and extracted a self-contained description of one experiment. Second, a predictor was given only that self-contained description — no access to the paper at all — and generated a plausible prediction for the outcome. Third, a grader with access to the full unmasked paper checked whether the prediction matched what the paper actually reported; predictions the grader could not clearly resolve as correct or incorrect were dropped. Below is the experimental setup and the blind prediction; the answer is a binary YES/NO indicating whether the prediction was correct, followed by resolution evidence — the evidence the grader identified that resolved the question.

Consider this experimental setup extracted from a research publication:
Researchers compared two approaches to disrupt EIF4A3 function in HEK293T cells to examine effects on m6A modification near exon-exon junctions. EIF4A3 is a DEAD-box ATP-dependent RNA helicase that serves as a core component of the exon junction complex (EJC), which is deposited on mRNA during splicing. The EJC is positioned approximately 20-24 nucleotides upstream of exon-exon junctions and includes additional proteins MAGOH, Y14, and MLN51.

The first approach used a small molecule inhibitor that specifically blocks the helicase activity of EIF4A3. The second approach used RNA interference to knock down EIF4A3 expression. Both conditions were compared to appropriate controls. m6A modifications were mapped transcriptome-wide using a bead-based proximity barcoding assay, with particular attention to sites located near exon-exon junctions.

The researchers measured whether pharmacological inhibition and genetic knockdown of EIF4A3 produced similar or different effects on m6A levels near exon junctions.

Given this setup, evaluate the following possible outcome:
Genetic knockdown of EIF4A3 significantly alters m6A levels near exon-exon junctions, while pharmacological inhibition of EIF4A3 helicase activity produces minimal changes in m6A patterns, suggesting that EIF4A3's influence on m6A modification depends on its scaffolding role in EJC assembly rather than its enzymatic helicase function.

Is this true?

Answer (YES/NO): NO